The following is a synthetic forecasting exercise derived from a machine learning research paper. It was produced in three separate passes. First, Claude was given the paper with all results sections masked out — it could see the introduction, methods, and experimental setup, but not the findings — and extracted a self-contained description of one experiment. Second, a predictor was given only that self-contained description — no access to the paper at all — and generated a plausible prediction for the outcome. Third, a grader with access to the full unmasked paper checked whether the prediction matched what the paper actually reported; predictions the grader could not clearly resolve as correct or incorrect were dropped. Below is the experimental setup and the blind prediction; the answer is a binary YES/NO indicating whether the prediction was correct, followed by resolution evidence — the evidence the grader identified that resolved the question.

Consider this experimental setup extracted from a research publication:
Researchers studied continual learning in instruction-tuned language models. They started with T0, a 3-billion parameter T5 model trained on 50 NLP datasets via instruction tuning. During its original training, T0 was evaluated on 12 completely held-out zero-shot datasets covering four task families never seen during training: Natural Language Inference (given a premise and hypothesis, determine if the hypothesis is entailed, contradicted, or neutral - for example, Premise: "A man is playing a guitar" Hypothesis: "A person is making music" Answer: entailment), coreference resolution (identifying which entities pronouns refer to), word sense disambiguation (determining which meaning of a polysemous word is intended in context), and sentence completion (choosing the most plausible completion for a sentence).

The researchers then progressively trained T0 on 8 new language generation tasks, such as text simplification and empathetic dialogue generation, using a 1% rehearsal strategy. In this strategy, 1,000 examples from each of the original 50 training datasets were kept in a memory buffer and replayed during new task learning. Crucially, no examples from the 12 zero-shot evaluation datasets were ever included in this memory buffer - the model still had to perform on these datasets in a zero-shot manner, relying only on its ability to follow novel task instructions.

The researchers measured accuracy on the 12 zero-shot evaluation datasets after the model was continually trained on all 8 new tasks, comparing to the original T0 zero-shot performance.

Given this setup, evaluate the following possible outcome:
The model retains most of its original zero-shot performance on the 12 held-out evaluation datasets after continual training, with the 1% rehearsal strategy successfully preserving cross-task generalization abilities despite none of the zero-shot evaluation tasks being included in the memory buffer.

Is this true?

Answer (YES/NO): YES